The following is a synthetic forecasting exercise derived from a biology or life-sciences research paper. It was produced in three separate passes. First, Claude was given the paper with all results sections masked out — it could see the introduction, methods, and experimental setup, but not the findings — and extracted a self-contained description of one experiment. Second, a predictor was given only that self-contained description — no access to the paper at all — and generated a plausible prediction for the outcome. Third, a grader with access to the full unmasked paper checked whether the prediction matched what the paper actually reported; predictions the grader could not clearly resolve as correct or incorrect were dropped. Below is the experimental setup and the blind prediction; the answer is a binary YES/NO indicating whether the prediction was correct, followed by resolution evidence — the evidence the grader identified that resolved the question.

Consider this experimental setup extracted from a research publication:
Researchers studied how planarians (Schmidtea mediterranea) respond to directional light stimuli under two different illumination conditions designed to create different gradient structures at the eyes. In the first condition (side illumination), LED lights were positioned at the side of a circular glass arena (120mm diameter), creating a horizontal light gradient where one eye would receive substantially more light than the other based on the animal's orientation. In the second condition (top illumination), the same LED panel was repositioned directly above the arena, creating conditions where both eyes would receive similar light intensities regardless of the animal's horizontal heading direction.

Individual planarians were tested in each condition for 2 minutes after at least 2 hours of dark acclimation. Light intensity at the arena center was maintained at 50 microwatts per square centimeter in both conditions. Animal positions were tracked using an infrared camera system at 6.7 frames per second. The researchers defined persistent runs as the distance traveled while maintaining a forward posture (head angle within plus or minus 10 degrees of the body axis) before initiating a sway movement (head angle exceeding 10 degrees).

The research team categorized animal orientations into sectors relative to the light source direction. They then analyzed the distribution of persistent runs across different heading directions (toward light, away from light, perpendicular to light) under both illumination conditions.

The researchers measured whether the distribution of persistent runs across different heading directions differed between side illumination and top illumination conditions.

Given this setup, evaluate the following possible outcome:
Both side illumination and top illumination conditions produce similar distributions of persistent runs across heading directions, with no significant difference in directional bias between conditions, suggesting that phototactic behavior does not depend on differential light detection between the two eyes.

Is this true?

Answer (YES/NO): NO